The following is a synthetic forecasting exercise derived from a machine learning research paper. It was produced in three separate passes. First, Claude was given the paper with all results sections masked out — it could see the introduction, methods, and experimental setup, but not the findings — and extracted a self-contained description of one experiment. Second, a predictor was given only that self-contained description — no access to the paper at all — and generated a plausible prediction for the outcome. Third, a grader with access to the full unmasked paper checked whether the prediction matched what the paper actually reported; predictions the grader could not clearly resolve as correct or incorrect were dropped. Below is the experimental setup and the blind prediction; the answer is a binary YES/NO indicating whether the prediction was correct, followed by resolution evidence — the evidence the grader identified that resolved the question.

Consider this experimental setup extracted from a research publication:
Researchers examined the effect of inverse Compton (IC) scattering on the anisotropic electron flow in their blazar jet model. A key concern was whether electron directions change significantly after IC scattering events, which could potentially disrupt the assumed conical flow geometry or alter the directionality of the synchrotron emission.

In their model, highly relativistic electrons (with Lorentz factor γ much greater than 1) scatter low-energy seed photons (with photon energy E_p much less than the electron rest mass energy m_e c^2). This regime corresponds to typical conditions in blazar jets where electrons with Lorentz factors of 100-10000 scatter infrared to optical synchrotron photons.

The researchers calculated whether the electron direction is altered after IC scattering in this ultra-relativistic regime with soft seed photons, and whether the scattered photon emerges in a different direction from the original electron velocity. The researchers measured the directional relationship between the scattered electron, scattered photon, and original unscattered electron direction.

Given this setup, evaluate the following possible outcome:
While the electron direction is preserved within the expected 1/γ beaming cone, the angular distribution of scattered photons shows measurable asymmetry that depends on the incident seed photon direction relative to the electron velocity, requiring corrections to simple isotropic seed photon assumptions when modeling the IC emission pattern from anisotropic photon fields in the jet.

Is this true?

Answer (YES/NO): NO